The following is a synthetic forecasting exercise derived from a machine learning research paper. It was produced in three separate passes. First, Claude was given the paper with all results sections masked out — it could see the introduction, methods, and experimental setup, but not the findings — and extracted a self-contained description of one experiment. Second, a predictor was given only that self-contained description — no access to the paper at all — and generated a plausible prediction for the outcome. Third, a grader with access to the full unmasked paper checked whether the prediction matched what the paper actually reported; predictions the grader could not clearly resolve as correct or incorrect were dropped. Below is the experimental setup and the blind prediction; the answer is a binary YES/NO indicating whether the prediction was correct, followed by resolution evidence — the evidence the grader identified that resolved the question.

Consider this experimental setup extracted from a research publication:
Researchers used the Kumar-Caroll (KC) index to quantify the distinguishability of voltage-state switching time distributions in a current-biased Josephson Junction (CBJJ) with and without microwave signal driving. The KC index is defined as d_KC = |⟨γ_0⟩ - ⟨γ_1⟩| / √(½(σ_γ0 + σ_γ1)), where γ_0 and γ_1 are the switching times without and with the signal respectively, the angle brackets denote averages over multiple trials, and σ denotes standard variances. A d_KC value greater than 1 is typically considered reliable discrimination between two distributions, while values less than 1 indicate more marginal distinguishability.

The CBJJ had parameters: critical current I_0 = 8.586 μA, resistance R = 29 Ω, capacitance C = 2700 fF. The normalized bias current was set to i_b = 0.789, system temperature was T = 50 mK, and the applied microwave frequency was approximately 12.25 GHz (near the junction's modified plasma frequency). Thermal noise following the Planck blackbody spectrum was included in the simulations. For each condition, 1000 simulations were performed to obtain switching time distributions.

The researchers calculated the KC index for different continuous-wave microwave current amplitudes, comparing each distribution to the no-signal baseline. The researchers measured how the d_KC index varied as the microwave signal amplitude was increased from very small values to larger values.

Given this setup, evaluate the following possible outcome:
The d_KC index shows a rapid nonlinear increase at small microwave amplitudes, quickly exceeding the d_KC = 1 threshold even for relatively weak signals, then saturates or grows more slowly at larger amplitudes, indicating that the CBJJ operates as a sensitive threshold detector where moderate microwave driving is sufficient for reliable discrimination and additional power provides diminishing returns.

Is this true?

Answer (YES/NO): NO